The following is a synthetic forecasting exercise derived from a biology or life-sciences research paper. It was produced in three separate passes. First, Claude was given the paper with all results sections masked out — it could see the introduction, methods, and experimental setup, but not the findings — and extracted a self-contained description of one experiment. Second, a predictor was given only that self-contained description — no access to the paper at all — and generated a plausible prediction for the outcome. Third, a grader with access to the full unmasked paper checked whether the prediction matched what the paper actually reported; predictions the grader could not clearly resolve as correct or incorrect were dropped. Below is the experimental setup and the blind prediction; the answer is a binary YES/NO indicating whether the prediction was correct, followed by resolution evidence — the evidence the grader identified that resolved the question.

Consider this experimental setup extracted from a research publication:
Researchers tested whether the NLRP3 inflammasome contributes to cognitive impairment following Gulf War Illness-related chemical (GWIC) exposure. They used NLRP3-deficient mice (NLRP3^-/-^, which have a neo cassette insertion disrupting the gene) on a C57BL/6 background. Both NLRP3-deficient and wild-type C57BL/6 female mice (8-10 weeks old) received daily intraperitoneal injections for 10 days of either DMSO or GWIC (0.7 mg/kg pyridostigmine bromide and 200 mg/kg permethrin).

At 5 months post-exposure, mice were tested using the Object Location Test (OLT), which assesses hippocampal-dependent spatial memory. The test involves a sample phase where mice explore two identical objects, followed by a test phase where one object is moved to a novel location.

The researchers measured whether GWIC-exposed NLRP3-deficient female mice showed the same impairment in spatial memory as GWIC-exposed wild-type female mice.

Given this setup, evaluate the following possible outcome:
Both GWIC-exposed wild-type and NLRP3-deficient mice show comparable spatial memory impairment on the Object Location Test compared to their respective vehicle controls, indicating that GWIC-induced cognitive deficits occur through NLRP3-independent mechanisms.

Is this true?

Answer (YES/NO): YES